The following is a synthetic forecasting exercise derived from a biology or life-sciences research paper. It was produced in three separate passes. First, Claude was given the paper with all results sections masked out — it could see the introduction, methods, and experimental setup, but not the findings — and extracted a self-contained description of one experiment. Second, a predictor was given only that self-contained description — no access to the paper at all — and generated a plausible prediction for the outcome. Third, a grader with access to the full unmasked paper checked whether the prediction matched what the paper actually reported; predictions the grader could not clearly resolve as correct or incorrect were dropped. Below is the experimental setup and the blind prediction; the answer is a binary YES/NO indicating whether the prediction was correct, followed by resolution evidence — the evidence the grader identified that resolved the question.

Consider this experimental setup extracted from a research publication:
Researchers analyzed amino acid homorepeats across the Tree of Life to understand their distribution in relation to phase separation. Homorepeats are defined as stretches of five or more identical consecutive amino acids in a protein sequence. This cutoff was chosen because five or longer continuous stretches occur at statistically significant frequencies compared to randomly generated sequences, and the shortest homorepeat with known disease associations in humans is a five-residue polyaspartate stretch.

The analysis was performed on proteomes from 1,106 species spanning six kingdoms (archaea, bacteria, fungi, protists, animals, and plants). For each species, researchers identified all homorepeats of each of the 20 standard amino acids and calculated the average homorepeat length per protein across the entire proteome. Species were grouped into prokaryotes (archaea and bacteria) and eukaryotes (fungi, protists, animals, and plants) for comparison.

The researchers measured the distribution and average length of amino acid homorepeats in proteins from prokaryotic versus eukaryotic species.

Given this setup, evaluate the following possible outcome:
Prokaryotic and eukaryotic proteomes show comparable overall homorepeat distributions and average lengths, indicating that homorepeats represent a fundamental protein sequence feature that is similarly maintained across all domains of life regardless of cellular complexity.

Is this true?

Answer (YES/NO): NO